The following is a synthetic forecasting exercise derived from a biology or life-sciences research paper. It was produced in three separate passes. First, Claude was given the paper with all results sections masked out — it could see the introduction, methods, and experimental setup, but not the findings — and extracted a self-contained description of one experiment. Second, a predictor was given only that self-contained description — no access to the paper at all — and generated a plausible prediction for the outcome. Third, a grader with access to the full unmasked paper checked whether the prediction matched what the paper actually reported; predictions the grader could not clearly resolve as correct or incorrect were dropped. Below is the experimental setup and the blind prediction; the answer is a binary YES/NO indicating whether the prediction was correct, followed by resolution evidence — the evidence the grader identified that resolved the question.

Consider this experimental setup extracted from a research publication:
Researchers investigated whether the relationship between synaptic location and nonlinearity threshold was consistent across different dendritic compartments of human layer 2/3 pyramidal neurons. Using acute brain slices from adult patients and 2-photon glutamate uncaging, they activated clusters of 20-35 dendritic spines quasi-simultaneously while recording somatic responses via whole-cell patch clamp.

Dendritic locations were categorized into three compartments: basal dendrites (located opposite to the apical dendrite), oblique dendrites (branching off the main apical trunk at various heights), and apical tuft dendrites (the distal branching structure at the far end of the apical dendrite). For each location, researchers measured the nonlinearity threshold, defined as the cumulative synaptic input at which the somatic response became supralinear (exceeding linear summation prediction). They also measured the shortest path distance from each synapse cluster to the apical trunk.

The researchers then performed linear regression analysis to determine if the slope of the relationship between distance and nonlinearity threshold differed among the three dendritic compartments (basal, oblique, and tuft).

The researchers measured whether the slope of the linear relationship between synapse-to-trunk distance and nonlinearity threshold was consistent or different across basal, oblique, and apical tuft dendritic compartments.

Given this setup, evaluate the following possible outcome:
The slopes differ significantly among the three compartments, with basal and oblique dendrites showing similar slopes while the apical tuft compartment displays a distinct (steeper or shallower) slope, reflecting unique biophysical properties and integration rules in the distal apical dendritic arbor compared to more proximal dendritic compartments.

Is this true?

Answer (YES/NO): NO